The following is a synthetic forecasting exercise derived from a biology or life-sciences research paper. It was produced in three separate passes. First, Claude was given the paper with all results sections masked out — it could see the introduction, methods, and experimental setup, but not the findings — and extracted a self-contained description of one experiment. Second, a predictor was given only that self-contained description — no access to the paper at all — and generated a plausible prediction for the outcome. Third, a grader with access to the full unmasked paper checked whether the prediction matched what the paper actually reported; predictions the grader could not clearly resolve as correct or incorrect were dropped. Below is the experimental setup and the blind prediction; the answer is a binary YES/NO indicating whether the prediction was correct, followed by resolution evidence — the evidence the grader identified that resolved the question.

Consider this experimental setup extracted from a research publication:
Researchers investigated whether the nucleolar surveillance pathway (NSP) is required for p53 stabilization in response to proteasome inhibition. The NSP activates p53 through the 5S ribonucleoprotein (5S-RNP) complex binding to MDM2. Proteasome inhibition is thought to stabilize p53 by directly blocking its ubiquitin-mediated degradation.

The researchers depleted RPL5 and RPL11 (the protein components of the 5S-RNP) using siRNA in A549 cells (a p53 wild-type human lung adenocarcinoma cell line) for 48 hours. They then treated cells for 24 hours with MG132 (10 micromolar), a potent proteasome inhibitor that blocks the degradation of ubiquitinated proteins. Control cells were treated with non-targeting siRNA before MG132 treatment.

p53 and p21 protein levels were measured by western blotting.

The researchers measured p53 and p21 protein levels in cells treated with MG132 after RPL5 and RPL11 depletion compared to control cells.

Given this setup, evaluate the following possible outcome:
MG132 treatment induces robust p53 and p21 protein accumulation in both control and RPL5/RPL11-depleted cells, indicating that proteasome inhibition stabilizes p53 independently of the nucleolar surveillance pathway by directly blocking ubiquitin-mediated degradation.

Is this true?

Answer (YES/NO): YES